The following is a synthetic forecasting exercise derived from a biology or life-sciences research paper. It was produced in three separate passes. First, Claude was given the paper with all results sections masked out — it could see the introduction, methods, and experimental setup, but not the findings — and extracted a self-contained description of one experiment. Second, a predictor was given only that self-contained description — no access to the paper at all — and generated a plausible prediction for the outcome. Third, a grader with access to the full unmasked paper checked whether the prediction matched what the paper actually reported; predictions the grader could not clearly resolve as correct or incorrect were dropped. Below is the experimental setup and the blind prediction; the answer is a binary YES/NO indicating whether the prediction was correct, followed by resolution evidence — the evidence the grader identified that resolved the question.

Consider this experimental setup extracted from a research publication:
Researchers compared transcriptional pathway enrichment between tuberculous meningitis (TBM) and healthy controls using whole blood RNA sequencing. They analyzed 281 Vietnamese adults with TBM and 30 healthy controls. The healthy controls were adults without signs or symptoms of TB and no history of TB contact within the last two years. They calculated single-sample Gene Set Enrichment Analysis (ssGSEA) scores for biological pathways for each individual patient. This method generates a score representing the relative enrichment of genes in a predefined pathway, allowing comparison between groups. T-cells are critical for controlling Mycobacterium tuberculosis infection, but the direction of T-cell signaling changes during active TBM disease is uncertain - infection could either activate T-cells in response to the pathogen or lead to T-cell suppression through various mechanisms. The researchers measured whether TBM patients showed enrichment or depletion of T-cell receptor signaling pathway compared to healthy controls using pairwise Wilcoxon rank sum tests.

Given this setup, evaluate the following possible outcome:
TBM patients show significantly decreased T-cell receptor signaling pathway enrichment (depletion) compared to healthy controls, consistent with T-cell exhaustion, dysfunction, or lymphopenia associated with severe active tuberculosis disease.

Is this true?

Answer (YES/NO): YES